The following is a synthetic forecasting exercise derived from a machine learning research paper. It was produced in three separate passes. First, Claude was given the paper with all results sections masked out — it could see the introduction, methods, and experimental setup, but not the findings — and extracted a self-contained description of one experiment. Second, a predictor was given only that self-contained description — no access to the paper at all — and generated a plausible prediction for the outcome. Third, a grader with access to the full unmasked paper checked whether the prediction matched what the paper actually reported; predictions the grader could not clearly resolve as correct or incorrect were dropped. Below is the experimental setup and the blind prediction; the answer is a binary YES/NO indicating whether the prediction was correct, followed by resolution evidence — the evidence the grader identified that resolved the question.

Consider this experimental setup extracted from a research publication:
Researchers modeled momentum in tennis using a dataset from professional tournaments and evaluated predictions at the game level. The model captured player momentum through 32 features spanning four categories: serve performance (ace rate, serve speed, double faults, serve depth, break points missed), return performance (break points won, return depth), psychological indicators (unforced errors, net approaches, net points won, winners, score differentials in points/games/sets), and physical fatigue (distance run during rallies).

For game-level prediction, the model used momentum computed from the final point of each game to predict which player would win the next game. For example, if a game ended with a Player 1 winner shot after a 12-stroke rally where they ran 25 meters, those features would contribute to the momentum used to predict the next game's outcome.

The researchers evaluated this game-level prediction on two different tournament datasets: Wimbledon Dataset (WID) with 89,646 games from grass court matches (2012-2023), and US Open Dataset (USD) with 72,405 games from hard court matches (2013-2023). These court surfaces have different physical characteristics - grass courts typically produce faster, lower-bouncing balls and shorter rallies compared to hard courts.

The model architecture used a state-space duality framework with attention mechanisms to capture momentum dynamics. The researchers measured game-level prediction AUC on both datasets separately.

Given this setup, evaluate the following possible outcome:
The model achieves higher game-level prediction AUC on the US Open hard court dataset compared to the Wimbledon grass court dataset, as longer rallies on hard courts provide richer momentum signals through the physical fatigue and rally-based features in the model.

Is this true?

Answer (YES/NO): NO